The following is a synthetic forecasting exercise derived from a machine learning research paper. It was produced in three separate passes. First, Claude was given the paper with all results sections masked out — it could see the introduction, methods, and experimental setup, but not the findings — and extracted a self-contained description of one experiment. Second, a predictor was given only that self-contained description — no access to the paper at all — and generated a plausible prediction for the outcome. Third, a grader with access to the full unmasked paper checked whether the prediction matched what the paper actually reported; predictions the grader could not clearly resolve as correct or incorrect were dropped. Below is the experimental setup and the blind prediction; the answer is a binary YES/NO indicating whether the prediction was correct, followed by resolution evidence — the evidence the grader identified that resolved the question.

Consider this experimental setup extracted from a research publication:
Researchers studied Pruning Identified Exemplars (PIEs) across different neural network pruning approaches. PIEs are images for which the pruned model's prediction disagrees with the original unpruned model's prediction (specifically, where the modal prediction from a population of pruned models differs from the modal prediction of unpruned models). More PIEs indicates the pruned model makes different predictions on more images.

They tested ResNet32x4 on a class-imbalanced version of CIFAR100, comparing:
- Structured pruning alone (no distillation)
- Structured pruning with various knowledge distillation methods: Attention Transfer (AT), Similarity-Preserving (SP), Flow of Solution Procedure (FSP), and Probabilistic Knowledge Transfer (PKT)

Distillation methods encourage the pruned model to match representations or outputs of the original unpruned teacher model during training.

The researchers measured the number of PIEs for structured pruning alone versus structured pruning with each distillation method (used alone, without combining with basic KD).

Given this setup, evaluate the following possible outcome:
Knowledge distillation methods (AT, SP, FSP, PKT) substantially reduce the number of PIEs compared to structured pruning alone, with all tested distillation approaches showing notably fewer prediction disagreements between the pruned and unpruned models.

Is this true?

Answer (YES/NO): NO